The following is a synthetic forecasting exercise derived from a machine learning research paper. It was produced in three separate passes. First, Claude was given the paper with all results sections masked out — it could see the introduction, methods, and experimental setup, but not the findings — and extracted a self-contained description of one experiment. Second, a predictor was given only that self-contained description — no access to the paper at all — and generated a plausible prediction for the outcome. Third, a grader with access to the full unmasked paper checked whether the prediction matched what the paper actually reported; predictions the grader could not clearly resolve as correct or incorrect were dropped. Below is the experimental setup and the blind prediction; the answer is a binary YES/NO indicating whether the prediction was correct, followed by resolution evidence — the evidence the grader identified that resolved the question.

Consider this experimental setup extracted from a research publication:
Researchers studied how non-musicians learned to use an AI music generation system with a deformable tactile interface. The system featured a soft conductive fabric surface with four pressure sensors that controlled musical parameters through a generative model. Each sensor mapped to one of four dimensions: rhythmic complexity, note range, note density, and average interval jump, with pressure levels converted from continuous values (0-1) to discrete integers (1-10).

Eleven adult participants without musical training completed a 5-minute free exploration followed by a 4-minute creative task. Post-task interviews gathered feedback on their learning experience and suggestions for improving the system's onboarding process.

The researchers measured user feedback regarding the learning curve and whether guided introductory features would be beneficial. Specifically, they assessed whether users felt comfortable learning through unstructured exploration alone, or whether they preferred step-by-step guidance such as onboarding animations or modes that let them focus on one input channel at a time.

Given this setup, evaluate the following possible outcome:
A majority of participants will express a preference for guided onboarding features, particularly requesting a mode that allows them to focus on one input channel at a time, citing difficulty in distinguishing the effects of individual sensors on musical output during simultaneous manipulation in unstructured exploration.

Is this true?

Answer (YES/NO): NO